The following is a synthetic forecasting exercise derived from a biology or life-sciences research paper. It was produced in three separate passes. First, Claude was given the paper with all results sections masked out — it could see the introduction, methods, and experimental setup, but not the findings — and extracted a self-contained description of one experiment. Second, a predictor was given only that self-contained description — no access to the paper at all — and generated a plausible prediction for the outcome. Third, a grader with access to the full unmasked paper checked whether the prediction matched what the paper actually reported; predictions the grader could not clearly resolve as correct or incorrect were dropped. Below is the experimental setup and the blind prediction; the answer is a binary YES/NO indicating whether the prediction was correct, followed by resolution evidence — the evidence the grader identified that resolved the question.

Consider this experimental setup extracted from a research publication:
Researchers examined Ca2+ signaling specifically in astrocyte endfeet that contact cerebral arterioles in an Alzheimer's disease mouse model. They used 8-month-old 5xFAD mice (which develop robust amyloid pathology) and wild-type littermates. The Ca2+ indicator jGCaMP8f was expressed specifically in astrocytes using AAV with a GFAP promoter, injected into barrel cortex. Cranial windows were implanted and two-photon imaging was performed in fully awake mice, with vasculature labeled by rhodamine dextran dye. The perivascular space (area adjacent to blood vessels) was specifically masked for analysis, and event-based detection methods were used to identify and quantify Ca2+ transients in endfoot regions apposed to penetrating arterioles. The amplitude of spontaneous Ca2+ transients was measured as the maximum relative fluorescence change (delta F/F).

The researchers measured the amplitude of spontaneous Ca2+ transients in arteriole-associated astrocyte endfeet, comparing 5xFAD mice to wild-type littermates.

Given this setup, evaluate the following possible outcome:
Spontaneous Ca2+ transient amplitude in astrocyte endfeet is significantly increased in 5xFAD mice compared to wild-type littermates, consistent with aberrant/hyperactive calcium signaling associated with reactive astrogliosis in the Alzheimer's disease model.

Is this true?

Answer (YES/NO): NO